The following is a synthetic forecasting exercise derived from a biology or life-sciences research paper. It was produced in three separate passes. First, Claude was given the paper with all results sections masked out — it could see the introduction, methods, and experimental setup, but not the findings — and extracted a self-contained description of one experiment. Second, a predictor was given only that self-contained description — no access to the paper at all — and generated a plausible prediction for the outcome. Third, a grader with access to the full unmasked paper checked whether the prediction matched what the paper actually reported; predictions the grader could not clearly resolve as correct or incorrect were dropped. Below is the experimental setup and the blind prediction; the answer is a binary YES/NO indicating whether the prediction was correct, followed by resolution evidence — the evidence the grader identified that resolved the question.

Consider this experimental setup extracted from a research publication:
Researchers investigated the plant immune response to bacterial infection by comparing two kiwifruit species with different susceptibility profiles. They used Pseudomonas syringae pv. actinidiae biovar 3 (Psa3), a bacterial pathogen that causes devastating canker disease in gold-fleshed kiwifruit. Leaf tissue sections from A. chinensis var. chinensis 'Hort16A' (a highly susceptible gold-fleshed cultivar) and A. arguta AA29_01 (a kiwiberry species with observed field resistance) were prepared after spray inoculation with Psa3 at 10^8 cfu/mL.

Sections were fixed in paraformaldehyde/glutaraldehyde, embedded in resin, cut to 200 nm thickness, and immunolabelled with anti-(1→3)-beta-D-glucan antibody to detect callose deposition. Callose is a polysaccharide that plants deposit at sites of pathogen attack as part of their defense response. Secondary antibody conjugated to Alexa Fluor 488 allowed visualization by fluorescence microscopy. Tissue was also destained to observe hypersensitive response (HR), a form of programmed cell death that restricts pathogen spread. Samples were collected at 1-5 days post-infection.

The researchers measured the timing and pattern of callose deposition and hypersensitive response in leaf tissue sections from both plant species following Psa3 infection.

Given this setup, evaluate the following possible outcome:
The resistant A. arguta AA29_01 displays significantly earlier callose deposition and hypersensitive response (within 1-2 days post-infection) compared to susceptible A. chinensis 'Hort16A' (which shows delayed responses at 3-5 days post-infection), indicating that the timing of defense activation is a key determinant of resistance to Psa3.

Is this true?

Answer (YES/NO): NO